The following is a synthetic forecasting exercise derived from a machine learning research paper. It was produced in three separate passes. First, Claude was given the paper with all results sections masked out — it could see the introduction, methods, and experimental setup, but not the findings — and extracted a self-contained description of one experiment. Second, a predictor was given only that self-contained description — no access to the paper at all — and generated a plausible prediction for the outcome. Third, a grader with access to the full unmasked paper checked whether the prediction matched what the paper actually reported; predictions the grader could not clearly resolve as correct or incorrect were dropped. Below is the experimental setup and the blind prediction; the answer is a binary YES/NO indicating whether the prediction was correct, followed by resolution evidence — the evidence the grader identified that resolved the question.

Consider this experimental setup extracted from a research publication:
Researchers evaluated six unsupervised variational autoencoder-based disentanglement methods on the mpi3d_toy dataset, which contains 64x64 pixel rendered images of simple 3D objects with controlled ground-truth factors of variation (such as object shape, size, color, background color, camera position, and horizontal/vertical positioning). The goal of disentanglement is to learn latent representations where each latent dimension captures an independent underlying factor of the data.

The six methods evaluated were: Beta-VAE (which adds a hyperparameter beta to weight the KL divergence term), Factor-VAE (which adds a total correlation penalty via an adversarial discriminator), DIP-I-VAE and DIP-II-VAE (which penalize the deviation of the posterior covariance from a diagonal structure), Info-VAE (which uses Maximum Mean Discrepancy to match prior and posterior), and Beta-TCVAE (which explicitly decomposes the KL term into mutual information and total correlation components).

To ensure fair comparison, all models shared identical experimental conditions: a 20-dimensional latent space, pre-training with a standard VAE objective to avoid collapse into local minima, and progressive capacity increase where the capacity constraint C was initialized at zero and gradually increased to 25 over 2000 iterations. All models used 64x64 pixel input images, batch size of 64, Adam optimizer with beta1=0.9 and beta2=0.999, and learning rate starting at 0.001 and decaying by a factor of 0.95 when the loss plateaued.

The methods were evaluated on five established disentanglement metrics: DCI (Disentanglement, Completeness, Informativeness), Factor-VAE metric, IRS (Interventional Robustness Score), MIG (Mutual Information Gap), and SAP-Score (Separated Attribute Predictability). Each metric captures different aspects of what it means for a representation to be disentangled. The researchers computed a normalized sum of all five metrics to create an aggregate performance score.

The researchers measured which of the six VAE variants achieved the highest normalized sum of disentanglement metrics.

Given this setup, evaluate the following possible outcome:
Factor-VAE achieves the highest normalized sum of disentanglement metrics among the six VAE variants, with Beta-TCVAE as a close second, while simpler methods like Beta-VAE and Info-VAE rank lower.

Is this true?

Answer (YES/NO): NO